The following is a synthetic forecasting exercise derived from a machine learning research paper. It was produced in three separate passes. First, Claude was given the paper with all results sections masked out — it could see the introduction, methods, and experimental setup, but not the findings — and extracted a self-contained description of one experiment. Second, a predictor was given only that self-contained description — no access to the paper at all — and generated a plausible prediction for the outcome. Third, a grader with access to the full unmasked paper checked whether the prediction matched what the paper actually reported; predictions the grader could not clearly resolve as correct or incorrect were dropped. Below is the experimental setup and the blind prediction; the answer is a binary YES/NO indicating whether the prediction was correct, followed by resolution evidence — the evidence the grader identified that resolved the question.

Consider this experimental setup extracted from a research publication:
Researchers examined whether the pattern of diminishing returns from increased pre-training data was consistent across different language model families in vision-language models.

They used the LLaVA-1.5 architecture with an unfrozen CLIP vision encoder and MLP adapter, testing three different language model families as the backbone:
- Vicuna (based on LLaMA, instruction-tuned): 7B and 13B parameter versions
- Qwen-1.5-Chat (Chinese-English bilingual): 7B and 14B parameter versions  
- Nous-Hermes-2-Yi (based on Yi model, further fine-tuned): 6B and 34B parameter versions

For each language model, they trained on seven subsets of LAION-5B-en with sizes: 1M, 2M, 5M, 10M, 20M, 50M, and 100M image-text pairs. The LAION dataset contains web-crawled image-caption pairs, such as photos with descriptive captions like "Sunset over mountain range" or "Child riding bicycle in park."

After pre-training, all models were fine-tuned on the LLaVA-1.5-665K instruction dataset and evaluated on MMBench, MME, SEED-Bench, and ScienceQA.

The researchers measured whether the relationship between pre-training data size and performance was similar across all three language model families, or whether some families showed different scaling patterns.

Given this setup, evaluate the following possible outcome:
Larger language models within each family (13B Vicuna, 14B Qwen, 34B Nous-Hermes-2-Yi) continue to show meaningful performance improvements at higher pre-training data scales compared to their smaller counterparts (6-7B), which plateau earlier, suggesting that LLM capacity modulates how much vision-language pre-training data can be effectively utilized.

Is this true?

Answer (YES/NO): NO